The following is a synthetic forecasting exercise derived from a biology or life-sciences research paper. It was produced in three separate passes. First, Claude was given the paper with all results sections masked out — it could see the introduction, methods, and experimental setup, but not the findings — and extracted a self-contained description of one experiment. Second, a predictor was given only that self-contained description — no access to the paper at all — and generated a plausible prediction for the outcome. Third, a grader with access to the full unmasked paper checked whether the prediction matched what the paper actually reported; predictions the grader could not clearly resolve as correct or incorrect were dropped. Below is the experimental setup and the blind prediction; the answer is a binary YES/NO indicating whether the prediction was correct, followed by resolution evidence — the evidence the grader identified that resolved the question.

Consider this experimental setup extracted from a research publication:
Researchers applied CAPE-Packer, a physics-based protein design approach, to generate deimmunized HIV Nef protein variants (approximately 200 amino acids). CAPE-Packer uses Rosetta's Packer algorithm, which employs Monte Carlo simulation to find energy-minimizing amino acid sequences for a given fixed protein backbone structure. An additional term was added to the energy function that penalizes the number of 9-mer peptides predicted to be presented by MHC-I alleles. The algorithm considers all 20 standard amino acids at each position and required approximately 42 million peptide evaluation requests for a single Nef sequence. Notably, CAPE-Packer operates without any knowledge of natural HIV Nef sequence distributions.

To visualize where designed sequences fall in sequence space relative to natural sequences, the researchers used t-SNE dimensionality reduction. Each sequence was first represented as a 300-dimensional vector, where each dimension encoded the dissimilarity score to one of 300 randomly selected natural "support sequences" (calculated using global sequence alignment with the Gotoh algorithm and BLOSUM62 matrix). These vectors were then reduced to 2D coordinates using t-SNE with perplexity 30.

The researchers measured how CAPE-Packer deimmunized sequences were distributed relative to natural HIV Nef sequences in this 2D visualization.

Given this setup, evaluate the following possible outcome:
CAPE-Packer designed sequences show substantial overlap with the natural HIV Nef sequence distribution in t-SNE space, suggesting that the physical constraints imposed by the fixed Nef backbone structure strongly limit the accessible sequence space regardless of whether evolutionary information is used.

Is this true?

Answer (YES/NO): NO